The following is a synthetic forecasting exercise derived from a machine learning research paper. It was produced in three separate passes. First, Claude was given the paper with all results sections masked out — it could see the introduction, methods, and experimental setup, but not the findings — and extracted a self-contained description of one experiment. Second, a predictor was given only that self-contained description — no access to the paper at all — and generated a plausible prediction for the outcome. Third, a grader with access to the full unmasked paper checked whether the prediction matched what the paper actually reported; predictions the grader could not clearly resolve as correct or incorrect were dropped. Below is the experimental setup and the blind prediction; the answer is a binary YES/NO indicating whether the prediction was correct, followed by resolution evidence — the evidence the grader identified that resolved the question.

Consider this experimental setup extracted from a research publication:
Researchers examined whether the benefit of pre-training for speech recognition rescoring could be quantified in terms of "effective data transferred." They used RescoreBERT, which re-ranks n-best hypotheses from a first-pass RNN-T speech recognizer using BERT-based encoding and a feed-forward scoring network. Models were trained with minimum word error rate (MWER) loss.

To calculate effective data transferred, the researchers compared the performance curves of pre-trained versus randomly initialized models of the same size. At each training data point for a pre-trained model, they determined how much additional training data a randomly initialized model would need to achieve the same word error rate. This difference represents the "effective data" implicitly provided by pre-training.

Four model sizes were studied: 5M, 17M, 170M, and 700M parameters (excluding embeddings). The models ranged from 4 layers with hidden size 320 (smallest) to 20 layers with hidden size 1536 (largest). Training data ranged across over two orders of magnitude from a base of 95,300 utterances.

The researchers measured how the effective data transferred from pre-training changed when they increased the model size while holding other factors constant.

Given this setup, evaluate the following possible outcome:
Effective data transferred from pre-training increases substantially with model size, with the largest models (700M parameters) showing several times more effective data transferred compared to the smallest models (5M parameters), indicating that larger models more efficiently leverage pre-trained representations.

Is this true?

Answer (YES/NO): YES